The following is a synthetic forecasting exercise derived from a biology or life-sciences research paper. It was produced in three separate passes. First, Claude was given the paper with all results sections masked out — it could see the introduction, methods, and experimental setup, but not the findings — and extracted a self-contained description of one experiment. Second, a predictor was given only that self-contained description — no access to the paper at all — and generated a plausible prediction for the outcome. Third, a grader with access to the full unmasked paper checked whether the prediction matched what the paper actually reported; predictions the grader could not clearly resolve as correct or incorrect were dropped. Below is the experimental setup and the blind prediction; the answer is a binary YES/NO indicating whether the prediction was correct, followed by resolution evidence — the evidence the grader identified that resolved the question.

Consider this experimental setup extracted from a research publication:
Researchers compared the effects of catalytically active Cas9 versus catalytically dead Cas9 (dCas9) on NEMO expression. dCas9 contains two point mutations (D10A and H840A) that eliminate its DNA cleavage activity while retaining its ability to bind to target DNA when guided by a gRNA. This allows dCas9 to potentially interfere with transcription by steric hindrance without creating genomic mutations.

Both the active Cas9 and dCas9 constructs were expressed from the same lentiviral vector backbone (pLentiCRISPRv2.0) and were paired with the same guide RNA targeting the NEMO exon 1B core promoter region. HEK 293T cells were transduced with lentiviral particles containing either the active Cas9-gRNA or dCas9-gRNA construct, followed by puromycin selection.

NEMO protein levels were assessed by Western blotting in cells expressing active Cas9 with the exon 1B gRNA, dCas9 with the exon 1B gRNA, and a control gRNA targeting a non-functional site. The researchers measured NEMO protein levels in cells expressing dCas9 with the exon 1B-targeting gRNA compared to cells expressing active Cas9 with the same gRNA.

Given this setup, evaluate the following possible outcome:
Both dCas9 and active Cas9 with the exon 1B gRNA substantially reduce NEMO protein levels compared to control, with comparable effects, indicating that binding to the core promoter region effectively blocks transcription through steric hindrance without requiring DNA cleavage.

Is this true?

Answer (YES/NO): YES